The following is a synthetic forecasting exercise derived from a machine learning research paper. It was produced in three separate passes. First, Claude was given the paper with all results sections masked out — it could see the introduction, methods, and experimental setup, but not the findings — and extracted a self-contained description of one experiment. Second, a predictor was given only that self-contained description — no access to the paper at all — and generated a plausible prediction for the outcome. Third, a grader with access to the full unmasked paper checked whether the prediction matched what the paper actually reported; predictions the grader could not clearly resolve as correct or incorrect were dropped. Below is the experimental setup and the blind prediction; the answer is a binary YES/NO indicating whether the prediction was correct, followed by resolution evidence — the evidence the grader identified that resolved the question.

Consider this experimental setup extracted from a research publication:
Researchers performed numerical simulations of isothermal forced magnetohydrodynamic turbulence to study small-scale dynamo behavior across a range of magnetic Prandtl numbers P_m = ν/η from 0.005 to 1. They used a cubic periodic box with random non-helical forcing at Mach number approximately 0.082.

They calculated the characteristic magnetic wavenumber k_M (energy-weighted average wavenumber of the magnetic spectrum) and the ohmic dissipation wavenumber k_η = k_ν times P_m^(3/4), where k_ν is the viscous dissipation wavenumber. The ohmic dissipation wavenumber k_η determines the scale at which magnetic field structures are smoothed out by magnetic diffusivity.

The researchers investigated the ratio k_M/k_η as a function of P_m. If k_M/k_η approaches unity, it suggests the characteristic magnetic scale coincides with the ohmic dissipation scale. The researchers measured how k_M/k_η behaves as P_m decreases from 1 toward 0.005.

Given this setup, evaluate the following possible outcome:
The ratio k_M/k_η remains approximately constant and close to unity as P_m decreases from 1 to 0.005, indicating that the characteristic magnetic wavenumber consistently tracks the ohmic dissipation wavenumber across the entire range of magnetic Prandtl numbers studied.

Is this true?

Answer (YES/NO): NO